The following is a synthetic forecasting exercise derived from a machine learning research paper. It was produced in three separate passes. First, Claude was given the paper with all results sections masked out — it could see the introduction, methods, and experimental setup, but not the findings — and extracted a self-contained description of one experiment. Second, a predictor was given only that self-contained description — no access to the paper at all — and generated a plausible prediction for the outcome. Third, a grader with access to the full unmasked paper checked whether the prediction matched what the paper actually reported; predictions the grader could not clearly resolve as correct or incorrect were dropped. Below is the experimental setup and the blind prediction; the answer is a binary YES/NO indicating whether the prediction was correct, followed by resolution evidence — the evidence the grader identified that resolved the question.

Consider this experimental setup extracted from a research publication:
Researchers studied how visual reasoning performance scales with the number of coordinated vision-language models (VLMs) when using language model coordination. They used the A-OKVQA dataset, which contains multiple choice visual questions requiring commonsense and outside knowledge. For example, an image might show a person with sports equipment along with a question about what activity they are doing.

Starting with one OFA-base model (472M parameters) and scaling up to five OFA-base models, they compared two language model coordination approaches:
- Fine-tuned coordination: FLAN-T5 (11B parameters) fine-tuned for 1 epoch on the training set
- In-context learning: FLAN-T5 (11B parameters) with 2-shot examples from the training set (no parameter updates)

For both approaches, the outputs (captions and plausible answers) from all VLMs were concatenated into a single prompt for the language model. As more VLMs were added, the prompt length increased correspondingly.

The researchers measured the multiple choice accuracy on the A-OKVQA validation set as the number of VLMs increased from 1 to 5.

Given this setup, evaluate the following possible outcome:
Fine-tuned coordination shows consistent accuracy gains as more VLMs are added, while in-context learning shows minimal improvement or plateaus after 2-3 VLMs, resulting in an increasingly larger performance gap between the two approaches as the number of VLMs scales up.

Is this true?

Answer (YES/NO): NO